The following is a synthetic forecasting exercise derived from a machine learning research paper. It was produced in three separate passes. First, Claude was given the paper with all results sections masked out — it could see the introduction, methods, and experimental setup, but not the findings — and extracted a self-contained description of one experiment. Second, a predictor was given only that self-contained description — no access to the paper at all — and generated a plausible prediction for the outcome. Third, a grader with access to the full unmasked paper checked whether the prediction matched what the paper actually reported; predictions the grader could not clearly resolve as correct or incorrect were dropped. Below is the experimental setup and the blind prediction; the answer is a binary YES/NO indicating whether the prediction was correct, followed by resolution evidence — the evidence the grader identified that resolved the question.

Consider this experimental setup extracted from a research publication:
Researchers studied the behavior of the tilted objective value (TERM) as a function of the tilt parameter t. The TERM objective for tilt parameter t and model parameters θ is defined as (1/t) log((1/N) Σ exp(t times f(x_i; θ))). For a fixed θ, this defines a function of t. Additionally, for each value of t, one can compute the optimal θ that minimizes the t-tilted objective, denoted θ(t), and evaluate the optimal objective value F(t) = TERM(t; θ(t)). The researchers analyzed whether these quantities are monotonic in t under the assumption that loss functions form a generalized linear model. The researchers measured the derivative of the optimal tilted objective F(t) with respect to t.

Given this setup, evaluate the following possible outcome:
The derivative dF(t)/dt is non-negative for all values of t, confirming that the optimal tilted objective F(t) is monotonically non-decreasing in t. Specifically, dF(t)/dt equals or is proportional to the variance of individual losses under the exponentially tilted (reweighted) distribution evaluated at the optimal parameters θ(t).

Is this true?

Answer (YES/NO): NO